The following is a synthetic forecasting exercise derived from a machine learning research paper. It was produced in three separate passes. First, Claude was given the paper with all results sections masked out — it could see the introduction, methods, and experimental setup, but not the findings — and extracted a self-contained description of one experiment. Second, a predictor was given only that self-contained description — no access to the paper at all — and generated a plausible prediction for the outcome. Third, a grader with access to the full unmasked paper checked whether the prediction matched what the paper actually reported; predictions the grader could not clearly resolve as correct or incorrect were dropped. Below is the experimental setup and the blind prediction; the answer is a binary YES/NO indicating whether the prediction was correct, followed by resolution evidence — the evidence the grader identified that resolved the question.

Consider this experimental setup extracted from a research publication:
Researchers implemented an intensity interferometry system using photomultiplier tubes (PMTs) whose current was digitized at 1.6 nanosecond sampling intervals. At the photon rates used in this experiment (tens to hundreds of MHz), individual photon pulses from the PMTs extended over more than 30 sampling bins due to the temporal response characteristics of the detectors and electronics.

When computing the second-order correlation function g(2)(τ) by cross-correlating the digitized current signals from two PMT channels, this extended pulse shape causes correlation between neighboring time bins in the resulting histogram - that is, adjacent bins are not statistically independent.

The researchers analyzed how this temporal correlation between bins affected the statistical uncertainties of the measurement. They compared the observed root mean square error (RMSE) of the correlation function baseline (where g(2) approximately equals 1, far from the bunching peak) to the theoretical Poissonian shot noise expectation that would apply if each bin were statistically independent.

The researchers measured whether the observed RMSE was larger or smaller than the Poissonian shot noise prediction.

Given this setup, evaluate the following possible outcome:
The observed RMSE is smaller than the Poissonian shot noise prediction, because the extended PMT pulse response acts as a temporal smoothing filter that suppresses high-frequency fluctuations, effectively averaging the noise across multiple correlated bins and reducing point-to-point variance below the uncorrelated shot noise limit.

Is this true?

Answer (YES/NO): YES